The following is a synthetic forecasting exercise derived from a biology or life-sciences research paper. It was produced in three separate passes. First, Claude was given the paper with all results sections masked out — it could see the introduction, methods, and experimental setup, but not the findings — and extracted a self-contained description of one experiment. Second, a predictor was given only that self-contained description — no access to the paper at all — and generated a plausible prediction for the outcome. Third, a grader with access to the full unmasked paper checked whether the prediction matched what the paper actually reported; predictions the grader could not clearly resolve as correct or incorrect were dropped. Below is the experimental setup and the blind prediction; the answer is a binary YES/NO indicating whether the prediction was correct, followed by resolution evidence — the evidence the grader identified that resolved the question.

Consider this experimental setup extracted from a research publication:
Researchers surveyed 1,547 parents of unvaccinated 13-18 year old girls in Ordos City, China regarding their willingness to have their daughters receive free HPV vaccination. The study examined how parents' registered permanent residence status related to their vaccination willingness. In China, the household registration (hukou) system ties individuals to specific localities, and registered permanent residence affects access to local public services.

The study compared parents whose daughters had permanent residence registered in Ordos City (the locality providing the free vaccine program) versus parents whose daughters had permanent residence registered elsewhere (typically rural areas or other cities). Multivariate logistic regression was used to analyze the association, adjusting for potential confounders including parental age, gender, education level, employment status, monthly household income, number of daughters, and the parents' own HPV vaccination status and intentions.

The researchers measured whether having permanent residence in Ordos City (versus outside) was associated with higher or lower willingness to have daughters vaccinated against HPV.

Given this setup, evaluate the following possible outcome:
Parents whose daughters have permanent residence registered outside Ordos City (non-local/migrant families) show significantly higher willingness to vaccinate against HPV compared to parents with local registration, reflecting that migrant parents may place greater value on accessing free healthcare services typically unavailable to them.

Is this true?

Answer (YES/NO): YES